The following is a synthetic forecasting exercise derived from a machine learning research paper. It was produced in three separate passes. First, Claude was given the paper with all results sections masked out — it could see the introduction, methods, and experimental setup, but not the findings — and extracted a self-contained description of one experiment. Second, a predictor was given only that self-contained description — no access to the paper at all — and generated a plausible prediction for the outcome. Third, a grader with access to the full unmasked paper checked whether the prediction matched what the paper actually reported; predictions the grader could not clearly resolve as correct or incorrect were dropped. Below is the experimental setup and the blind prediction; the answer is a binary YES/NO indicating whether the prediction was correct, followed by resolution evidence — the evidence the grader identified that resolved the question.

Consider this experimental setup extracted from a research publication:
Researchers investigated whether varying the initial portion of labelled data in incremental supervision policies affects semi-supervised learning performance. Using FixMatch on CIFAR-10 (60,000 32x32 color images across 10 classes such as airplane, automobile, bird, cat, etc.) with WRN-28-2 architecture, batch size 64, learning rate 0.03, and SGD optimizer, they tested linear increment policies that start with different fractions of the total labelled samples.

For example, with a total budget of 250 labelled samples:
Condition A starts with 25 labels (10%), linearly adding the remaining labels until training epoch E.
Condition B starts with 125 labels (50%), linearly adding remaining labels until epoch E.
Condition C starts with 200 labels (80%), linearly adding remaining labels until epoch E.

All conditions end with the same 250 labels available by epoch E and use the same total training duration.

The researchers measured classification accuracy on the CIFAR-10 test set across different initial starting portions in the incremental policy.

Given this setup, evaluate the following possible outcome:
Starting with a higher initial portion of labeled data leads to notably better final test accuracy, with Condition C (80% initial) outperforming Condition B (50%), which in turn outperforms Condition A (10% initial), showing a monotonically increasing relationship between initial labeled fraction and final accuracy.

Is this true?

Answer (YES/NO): NO